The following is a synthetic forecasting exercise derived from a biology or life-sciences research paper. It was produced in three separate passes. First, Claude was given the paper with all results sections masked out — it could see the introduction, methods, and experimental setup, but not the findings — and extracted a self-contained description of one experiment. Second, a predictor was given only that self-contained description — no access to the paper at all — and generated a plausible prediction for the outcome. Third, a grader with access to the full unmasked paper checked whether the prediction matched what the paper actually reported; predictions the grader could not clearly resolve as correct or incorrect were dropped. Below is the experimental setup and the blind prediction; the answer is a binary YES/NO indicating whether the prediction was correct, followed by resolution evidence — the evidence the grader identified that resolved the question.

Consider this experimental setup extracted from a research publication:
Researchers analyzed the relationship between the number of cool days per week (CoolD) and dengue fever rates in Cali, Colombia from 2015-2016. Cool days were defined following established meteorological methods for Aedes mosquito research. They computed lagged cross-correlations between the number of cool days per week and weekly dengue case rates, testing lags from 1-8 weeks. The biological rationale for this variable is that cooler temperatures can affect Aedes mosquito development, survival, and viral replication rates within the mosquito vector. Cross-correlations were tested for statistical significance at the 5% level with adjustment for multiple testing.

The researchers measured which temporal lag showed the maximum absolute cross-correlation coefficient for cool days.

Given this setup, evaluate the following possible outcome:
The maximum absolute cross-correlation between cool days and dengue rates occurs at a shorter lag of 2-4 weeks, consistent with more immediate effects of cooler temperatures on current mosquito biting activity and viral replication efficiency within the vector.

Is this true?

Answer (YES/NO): YES